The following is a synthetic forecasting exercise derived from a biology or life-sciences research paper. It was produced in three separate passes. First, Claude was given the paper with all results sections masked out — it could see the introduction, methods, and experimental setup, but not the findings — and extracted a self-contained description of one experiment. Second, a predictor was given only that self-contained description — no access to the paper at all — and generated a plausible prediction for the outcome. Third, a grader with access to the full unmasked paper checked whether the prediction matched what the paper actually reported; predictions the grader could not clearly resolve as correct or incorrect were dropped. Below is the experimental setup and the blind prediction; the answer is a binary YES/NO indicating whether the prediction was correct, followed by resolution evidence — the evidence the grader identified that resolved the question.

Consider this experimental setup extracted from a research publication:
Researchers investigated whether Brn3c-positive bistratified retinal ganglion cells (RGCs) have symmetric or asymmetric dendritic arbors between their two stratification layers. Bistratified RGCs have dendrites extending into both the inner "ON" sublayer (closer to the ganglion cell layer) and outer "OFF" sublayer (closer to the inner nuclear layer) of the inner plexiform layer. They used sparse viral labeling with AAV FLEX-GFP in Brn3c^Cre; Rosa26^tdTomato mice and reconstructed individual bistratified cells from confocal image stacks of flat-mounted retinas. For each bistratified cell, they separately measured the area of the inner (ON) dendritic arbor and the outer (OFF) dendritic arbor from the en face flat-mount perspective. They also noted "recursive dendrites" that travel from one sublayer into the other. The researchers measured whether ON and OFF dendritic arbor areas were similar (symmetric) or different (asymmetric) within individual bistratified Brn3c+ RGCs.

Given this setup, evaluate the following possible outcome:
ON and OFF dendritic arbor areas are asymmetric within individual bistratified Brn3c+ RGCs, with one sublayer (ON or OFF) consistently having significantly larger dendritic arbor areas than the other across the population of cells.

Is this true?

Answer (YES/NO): NO